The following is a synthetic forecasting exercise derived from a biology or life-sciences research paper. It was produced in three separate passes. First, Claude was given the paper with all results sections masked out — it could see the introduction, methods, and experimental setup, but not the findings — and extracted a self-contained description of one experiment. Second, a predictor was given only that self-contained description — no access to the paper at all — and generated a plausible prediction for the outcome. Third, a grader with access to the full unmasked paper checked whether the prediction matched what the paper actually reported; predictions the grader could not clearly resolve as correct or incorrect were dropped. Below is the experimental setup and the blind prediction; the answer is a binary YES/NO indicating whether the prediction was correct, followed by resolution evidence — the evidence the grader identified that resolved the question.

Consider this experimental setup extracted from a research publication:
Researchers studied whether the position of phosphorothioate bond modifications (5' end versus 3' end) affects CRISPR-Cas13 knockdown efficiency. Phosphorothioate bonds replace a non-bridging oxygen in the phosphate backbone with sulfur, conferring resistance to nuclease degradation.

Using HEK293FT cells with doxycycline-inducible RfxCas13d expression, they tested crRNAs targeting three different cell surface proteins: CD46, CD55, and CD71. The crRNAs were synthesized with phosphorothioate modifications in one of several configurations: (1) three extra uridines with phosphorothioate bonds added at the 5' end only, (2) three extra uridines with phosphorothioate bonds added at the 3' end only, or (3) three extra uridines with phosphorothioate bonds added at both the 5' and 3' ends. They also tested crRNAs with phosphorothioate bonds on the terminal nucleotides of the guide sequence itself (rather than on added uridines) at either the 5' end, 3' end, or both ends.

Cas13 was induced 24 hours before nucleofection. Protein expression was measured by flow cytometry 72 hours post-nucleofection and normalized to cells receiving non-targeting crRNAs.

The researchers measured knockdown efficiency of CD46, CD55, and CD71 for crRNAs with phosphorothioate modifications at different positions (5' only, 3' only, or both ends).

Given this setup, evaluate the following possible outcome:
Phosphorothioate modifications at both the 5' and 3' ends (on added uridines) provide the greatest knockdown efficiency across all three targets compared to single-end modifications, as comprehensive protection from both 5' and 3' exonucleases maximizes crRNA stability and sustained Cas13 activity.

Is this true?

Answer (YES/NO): NO